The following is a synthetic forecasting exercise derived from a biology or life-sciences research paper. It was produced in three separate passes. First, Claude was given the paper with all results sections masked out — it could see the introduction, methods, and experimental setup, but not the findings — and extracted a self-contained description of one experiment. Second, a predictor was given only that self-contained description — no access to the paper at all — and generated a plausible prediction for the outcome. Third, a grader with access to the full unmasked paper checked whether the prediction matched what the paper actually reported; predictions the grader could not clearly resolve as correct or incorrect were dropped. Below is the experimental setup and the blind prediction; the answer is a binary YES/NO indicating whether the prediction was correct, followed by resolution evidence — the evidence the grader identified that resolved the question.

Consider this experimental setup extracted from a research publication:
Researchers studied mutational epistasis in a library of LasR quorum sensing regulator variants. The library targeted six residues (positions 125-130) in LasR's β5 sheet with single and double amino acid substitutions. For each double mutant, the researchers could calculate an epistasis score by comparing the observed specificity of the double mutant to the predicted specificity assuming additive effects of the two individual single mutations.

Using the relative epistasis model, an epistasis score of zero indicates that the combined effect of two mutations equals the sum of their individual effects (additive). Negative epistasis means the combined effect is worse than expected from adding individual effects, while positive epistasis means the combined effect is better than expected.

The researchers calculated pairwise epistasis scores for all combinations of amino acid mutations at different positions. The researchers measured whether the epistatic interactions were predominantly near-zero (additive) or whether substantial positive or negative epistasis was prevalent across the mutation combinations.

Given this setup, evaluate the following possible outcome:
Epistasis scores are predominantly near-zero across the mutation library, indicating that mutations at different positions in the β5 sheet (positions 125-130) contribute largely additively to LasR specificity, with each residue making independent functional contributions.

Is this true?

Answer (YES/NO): NO